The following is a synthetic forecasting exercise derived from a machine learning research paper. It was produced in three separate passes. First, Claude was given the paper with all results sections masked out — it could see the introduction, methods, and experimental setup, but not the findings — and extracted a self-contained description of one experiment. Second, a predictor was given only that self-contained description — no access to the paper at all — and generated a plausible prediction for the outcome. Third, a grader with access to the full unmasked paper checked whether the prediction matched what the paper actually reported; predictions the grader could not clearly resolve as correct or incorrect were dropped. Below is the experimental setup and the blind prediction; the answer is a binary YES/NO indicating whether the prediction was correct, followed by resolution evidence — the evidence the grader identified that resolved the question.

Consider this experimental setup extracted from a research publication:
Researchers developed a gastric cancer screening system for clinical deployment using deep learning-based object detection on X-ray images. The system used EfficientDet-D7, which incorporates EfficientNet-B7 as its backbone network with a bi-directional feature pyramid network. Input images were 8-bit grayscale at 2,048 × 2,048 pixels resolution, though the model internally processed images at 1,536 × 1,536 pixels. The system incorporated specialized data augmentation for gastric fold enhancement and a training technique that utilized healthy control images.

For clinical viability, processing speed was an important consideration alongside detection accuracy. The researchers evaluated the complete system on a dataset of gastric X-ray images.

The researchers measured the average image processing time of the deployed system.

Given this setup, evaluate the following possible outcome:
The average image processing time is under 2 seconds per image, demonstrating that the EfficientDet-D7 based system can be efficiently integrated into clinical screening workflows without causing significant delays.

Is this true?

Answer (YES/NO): YES